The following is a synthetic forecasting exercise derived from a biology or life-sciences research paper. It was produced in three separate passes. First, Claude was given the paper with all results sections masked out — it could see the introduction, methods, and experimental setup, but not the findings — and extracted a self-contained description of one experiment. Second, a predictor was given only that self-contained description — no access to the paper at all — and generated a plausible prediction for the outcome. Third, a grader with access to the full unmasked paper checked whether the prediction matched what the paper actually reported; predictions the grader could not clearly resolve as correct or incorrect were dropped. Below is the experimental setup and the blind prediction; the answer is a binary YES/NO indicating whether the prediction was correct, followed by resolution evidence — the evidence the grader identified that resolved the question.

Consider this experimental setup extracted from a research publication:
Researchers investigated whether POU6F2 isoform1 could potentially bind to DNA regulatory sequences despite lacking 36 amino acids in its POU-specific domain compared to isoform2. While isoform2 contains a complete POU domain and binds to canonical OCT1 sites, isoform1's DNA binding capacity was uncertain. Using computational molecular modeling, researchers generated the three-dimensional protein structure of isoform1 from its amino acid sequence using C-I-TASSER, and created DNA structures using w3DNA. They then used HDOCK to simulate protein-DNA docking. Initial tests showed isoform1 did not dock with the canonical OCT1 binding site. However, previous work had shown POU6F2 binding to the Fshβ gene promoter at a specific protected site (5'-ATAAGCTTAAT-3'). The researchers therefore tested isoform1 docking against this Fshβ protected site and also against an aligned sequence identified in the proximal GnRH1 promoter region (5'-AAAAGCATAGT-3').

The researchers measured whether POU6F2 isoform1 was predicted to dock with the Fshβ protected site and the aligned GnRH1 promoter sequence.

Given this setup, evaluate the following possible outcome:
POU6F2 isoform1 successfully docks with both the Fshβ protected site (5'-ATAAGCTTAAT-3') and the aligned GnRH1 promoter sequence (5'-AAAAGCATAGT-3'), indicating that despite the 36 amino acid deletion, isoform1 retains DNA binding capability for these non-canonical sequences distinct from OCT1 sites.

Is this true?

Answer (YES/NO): NO